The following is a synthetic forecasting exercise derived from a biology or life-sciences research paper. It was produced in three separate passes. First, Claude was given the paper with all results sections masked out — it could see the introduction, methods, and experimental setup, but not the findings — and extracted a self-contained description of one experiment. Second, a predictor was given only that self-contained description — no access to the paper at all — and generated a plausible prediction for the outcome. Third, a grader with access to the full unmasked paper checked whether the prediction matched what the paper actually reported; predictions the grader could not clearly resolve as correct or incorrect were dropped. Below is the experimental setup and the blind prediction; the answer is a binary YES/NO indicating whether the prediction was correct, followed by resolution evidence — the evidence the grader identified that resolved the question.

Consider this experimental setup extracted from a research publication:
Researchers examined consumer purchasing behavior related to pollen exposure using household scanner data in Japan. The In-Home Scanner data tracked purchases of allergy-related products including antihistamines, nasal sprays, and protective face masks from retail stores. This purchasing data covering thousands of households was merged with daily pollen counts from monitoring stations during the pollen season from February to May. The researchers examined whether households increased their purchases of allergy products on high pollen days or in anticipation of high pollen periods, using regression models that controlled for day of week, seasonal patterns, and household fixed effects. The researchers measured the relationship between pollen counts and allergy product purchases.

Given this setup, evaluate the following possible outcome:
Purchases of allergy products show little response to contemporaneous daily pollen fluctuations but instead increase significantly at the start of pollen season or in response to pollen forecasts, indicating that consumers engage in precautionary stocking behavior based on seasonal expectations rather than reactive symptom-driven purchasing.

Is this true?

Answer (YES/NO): NO